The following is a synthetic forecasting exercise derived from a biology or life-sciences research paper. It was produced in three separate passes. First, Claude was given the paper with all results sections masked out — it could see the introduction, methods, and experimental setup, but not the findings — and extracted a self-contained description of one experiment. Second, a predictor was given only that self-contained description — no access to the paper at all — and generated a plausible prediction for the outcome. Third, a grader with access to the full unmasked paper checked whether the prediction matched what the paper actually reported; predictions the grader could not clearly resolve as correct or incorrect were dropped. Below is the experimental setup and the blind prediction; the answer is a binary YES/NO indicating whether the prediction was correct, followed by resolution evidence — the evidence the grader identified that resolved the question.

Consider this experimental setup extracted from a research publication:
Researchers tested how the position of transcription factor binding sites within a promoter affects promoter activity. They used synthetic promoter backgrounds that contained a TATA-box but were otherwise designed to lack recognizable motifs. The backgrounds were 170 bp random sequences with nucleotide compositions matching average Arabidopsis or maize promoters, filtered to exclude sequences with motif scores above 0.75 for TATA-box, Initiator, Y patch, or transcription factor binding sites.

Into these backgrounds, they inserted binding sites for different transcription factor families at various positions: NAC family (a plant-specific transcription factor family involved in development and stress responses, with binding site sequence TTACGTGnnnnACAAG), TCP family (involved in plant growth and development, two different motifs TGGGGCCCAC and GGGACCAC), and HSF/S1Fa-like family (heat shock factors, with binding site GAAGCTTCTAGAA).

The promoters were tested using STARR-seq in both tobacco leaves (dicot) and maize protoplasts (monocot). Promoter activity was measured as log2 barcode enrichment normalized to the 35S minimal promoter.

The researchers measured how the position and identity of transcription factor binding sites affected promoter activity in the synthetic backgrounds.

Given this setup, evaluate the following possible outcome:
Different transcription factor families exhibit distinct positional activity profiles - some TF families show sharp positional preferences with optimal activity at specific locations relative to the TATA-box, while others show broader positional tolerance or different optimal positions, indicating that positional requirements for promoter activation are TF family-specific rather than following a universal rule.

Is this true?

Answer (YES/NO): NO